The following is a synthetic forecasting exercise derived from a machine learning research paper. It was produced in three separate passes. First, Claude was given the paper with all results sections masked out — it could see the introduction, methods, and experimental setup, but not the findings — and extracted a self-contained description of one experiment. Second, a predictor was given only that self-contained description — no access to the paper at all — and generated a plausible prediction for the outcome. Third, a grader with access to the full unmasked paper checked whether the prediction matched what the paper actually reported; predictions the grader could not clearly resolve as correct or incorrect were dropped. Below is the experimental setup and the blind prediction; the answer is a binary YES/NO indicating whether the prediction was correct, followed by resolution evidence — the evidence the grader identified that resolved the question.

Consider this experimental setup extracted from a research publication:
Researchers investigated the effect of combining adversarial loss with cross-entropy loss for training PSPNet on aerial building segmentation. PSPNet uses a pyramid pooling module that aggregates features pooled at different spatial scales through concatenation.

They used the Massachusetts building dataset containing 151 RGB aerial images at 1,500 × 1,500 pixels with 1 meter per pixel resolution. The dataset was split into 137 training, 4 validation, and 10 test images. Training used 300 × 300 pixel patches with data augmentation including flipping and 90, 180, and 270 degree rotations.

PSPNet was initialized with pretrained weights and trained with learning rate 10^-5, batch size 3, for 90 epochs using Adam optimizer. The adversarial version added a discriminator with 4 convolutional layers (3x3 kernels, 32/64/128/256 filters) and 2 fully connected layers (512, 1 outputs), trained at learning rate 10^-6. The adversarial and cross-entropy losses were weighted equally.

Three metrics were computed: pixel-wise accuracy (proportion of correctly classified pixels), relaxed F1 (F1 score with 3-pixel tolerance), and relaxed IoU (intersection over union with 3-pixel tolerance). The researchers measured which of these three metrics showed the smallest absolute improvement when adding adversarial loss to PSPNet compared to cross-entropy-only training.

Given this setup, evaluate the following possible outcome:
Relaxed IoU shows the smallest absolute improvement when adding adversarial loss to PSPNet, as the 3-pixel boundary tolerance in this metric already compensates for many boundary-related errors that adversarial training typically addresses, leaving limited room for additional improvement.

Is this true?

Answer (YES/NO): NO